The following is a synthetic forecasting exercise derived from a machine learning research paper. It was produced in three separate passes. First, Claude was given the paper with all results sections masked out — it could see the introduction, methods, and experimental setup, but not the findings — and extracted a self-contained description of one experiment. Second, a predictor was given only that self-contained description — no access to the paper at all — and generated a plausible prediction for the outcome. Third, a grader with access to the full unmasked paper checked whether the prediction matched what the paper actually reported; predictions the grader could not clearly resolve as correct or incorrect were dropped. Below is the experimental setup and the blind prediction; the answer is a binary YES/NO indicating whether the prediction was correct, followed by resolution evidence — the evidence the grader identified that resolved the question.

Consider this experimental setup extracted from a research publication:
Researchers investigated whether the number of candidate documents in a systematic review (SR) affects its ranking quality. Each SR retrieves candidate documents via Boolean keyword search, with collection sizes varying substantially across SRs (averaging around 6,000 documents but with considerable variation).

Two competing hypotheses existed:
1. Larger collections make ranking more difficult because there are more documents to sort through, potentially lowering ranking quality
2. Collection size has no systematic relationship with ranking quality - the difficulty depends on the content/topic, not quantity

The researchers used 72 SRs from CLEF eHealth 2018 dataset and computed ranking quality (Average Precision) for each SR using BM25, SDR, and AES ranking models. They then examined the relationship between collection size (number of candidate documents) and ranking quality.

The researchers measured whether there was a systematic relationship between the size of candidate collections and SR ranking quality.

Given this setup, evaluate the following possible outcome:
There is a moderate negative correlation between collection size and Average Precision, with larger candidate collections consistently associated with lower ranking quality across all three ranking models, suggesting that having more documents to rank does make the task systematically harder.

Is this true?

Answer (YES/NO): YES